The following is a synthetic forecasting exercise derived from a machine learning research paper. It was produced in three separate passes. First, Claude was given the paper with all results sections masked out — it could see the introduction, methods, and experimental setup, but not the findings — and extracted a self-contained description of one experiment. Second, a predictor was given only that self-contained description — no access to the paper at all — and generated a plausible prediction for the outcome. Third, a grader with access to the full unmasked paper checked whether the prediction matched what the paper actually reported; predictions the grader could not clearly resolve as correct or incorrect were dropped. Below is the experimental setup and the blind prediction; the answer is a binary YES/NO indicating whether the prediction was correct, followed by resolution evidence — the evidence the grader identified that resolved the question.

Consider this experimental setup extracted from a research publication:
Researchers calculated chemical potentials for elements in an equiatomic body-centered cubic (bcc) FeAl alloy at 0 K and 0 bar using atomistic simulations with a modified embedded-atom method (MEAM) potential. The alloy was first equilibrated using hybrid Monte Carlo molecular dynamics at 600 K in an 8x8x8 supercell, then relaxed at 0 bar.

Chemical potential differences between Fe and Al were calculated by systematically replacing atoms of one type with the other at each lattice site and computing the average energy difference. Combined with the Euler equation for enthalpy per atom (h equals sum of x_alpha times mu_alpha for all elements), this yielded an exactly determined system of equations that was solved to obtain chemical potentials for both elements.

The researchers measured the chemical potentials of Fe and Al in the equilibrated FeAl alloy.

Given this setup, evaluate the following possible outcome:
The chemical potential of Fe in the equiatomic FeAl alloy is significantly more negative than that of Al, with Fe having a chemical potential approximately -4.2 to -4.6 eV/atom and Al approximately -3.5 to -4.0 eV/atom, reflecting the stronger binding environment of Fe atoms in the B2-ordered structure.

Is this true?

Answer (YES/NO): NO